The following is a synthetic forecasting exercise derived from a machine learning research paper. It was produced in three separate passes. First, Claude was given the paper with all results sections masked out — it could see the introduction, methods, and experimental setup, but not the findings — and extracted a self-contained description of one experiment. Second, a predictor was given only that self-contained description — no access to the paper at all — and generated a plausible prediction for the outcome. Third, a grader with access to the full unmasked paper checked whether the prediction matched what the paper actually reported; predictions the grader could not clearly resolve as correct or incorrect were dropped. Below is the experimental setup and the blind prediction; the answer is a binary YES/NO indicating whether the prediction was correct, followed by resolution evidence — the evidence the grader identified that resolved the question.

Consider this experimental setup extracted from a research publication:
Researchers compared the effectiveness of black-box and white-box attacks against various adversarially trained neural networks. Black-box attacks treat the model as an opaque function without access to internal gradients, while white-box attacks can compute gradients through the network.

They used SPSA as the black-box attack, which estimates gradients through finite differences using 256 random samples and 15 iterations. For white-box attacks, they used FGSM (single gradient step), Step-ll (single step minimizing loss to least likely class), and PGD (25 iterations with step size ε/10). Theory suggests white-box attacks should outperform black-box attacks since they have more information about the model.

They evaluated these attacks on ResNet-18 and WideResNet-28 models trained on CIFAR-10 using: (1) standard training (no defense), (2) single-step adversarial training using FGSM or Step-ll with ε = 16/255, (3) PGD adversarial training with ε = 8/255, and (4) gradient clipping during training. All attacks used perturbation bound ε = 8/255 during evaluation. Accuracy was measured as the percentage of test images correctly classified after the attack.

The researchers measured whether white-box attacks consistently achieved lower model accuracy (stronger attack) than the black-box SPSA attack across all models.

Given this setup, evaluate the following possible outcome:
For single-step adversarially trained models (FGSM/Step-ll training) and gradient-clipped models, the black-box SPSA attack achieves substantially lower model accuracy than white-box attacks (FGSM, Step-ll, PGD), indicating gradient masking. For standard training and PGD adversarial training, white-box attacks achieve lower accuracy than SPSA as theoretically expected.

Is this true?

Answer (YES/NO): YES